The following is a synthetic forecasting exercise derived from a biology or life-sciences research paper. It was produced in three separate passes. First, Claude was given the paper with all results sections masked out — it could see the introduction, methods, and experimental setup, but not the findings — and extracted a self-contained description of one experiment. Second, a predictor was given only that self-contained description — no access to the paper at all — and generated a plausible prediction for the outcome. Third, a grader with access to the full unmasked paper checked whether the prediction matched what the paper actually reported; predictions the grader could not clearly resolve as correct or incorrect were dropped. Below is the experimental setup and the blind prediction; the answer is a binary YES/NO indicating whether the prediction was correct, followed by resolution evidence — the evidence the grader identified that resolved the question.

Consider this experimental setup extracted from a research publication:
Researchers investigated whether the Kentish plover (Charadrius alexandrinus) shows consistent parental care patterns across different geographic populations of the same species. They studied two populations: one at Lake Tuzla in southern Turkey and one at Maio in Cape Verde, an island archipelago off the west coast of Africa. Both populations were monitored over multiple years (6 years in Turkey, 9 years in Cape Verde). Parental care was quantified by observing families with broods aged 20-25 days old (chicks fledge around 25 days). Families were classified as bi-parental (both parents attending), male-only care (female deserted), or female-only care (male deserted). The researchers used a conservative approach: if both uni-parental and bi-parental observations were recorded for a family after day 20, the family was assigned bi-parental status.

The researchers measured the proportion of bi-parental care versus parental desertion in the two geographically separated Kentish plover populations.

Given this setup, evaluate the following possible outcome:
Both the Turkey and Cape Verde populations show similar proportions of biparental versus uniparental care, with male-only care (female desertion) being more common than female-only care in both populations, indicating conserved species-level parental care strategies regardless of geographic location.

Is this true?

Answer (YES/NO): NO